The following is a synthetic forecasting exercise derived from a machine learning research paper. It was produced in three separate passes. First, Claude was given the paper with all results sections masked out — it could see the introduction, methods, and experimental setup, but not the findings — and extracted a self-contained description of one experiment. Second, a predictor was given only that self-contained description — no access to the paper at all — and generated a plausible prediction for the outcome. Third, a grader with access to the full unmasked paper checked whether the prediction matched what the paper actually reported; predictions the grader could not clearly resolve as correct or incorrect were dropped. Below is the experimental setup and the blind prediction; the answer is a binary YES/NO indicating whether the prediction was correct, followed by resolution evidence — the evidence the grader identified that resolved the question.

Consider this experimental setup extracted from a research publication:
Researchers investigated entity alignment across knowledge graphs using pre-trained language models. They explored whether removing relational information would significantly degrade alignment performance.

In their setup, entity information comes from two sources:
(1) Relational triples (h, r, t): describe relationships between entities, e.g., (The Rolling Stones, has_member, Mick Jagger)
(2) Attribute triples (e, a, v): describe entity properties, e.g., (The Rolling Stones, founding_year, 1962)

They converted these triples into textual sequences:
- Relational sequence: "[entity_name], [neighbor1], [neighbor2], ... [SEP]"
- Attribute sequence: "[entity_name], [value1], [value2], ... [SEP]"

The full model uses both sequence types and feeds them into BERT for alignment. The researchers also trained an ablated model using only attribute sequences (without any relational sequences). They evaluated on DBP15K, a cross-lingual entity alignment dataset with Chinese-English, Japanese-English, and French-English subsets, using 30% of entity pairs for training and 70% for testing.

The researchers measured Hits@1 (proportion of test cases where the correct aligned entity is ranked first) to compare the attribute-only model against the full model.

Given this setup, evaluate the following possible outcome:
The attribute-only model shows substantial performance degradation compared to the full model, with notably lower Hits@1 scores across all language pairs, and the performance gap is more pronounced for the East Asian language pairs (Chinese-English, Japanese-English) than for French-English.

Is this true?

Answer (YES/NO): NO